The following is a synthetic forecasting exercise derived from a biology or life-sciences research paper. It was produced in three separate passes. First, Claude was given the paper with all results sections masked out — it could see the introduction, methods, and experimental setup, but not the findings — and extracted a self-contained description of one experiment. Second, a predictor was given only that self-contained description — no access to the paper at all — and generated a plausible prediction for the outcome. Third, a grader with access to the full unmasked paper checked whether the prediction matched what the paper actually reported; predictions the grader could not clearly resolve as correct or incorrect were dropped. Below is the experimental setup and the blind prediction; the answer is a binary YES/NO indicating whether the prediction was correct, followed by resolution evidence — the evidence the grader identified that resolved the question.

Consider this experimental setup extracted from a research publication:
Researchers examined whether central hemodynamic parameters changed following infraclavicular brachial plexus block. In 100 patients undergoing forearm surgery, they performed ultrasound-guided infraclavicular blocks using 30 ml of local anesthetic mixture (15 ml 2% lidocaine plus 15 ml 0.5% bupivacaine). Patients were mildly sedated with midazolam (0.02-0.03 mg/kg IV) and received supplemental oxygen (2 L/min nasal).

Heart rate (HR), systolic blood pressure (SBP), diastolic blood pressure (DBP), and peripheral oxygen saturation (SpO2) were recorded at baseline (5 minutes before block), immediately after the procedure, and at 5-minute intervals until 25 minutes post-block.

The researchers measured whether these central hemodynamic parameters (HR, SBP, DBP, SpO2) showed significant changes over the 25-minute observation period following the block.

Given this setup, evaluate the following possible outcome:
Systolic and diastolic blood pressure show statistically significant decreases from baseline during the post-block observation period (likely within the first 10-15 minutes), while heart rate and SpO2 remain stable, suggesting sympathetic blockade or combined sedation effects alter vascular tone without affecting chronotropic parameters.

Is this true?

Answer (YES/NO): NO